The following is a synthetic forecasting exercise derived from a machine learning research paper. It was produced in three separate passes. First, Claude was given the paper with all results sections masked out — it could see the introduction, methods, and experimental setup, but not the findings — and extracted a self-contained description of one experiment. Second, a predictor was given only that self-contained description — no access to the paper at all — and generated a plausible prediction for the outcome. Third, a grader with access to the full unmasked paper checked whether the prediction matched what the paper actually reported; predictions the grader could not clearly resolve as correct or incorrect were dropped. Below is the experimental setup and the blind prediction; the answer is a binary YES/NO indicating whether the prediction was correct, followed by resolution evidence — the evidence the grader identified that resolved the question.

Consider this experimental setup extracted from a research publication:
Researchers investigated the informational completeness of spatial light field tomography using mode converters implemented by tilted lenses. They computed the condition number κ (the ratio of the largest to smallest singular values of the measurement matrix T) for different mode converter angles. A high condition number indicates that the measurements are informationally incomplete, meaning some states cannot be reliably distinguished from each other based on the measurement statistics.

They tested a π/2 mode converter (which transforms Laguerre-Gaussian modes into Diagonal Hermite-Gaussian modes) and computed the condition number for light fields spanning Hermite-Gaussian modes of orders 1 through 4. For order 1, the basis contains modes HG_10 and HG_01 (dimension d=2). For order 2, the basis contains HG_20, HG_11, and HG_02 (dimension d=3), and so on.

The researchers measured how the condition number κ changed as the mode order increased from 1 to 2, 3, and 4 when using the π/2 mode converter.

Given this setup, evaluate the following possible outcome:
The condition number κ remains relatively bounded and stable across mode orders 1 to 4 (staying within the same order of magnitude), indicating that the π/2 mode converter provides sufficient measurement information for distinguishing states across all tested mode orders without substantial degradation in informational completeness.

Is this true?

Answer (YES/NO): NO